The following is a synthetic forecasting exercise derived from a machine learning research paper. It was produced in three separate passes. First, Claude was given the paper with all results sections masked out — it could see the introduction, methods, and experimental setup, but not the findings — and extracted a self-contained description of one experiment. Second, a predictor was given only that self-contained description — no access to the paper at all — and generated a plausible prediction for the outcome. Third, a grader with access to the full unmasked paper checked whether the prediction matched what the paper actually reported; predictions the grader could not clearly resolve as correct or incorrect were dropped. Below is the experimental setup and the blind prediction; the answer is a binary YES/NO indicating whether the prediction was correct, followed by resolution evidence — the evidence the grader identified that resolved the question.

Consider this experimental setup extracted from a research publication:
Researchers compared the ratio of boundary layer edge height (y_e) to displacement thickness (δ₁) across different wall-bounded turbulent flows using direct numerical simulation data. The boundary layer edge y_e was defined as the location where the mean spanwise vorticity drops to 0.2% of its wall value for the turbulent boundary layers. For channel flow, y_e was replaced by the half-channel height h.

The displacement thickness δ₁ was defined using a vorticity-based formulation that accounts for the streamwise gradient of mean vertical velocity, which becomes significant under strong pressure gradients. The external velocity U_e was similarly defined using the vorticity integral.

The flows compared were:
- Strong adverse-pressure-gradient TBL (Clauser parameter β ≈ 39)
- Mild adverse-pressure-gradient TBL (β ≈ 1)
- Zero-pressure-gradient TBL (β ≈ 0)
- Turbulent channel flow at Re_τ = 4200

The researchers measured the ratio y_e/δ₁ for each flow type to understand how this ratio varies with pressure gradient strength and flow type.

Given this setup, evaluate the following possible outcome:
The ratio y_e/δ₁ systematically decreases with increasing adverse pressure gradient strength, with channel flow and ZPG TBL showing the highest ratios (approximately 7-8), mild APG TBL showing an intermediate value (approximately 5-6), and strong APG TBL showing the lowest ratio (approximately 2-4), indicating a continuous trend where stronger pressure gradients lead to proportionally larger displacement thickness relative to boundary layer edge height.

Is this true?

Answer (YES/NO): NO